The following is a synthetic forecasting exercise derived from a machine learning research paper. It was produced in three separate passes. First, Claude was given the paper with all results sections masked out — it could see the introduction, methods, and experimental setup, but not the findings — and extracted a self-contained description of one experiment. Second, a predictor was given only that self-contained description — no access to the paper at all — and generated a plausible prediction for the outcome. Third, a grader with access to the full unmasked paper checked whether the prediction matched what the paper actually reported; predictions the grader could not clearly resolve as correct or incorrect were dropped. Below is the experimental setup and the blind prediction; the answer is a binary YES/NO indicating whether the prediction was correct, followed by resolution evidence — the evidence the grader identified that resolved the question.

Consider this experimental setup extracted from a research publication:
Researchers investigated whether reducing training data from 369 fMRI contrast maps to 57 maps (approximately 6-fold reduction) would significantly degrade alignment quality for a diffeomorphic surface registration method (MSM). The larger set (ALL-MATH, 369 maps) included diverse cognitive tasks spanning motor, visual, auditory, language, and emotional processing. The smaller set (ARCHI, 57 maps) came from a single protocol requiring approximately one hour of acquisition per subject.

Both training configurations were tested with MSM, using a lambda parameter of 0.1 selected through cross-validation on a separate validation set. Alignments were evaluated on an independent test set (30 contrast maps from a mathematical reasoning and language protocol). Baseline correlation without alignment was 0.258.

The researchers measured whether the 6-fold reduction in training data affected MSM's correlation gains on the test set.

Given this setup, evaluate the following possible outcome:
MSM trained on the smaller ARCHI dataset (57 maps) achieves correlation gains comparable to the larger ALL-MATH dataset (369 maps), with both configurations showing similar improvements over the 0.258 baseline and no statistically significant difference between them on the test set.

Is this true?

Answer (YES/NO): YES